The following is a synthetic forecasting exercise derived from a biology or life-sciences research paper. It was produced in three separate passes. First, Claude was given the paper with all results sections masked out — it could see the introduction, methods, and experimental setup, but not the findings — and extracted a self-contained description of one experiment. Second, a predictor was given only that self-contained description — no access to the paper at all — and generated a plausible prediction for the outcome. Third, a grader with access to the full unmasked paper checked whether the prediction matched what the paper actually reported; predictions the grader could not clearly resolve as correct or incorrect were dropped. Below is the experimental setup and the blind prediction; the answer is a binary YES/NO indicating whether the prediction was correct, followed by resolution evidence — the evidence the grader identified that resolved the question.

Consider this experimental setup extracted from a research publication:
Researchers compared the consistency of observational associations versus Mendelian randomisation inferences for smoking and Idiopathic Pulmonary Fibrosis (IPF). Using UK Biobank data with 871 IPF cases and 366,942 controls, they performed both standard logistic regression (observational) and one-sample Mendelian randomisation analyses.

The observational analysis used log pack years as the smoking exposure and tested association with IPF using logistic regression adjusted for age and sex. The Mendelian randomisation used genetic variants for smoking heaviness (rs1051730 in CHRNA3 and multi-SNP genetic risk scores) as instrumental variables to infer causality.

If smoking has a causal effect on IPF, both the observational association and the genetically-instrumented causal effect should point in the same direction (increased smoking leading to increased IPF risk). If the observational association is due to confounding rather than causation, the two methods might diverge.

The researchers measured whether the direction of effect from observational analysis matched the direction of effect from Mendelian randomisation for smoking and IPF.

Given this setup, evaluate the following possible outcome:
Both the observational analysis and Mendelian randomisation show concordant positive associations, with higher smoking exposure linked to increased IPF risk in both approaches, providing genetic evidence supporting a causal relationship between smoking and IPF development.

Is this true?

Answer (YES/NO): NO